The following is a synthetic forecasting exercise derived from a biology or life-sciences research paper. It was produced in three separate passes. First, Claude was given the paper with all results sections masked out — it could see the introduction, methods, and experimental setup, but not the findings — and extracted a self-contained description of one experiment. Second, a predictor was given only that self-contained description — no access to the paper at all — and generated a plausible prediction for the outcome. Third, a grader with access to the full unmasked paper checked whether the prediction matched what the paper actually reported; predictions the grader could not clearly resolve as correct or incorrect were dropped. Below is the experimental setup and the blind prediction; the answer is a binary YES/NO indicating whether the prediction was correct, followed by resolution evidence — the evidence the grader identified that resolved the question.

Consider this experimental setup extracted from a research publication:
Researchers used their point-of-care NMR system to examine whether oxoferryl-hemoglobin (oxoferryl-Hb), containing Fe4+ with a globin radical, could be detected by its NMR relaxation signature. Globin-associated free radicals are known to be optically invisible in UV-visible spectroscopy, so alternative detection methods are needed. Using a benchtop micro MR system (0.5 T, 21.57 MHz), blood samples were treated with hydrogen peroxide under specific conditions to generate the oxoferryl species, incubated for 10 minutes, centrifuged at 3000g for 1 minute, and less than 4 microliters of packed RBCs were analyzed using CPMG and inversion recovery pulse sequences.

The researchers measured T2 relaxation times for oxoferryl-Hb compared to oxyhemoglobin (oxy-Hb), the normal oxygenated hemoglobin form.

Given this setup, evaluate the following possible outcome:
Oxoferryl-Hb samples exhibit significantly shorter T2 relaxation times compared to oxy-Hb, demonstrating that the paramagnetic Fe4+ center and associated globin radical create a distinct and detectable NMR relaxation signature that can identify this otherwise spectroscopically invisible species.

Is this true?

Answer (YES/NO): YES